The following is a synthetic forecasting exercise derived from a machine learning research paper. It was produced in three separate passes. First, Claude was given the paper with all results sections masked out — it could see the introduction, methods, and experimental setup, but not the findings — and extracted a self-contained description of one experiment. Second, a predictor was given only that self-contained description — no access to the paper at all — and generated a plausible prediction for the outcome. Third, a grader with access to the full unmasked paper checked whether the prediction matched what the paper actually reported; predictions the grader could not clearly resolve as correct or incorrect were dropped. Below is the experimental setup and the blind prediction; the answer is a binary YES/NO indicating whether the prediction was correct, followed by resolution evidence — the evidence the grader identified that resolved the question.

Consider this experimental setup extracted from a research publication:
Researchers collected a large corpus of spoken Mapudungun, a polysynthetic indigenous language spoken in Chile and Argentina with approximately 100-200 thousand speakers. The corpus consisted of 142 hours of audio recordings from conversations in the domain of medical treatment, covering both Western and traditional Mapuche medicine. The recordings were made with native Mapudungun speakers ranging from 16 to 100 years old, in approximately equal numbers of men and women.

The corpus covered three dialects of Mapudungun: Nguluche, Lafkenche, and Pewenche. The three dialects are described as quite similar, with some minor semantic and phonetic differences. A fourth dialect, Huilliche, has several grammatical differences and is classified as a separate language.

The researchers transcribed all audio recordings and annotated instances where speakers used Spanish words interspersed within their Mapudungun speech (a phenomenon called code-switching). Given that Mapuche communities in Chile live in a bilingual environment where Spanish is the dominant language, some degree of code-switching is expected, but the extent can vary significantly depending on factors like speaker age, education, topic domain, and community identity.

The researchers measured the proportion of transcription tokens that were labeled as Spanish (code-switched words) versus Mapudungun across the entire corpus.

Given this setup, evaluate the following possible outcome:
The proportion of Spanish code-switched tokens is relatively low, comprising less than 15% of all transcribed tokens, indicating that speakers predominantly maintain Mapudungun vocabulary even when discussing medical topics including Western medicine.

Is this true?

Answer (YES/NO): YES